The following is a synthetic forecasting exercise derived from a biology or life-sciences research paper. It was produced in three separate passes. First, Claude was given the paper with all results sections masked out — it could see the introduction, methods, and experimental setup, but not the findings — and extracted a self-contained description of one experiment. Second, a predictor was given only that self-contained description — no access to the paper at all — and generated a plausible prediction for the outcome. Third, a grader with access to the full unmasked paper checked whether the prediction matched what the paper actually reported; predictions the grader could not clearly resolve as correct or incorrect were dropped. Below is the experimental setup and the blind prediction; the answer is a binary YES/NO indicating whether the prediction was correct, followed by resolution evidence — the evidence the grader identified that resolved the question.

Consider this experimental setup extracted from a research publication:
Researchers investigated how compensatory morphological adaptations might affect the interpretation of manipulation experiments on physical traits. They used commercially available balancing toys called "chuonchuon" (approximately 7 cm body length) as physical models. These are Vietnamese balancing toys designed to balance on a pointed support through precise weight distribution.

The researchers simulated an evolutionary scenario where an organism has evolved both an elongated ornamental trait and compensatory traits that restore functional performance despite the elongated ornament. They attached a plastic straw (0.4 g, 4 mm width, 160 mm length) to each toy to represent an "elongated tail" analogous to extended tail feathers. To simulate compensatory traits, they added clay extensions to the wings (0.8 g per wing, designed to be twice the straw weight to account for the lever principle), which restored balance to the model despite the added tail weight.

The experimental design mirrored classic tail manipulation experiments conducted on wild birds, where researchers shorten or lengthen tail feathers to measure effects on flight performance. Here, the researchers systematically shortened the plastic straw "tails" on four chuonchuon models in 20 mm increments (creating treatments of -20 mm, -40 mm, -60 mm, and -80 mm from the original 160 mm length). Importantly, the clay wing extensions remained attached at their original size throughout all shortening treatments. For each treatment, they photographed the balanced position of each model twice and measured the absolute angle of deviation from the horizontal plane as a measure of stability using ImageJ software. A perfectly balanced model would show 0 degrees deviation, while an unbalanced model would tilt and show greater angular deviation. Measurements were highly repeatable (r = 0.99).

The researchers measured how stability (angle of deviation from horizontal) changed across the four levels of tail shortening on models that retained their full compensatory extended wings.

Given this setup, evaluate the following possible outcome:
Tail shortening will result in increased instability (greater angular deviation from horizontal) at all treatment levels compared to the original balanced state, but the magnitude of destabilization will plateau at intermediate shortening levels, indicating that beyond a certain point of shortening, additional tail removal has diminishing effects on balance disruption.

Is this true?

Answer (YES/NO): NO